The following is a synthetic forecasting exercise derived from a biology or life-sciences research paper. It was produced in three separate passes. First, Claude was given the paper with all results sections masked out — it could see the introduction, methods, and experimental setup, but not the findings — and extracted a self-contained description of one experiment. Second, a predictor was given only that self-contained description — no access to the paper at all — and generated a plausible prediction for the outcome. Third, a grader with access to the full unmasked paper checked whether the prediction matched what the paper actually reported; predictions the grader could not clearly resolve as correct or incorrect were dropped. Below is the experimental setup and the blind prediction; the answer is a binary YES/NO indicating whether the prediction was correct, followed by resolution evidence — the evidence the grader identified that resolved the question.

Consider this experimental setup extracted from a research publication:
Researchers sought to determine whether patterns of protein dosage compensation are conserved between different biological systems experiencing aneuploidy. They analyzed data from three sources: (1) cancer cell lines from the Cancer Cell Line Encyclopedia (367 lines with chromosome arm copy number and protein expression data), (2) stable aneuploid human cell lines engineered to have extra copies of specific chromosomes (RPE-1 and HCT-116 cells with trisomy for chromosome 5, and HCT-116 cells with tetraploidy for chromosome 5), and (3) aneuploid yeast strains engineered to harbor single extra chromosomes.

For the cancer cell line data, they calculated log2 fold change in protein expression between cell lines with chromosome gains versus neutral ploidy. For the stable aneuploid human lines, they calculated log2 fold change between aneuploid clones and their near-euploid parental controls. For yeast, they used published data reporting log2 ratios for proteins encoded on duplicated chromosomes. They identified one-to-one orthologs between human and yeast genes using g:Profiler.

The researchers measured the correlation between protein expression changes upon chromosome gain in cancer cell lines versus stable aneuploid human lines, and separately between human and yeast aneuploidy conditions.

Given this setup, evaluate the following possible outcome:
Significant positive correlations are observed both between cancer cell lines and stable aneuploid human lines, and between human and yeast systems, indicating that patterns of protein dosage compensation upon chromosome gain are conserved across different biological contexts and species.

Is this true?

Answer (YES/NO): YES